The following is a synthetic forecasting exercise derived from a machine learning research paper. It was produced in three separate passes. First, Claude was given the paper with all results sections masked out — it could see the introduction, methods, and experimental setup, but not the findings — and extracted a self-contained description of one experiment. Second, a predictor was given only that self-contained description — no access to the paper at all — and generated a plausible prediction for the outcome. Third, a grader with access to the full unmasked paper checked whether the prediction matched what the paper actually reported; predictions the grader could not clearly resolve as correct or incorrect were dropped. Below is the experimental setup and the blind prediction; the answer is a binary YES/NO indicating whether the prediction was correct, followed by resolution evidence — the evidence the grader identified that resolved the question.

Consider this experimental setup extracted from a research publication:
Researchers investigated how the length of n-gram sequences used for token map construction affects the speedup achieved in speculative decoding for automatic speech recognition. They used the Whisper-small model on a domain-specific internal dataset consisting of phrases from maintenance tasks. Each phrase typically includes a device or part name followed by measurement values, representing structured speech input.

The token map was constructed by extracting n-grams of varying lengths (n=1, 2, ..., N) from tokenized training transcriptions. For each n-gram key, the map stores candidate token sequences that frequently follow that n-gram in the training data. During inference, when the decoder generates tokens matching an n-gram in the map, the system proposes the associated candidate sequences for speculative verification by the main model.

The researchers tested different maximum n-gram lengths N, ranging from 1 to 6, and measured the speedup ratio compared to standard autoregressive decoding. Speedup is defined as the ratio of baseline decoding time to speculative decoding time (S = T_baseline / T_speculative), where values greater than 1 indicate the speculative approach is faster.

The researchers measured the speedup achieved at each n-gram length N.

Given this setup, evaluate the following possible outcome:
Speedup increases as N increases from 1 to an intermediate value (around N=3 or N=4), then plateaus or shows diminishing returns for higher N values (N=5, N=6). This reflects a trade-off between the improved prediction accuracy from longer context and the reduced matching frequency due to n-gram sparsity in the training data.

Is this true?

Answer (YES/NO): YES